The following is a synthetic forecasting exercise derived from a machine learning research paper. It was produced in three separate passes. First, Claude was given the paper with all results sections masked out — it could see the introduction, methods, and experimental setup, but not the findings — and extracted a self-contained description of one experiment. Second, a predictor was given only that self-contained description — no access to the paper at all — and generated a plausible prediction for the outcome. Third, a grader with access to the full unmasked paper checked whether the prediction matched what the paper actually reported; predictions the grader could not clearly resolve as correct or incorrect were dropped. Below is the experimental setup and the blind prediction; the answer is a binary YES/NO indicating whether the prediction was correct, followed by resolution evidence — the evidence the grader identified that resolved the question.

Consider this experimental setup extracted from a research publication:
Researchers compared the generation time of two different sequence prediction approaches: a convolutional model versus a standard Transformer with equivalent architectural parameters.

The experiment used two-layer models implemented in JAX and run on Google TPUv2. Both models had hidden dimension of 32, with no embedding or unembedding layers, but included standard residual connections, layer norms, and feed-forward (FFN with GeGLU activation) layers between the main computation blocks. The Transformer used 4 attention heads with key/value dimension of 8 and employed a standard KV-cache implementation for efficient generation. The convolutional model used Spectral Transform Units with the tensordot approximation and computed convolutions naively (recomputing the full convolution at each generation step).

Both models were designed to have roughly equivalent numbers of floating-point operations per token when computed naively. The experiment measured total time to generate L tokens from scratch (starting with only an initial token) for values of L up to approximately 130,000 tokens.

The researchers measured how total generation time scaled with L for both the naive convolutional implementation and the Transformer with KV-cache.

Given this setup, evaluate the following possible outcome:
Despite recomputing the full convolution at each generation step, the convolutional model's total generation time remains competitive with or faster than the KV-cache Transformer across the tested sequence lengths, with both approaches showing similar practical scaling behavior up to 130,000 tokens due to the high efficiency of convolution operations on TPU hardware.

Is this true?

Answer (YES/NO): YES